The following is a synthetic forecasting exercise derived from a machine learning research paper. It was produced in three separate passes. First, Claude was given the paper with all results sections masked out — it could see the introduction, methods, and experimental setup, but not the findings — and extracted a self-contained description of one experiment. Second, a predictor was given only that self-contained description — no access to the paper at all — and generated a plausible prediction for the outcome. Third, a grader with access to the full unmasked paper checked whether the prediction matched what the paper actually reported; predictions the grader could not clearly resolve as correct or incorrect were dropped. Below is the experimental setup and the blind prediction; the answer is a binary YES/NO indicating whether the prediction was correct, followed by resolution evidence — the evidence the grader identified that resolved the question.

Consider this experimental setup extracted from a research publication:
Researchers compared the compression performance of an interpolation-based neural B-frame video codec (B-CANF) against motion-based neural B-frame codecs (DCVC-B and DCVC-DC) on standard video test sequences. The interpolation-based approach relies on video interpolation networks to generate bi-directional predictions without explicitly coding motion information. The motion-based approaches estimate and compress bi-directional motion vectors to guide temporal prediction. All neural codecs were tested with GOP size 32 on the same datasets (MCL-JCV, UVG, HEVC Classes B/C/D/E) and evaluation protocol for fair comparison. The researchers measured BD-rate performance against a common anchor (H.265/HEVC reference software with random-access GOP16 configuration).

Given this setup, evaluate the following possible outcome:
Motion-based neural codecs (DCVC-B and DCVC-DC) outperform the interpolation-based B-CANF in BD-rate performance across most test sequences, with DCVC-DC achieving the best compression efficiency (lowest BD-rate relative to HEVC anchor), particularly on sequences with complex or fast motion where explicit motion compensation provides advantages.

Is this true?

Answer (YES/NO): NO